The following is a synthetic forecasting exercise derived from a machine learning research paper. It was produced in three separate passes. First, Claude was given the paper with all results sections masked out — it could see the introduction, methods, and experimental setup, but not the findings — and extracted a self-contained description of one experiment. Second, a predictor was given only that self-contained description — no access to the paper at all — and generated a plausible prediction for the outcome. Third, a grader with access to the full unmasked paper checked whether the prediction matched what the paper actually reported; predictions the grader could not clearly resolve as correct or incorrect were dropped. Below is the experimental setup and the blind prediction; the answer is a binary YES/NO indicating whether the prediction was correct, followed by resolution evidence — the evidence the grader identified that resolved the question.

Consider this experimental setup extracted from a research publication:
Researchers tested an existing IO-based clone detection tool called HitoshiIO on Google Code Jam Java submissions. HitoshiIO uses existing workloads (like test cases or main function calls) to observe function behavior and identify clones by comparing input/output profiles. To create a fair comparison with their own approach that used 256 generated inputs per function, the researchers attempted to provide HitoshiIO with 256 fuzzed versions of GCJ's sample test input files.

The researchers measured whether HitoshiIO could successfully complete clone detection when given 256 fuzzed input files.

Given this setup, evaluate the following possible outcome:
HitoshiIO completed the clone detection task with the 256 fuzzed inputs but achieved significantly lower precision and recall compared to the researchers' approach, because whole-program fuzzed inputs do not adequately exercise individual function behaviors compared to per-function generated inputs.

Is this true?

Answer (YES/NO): NO